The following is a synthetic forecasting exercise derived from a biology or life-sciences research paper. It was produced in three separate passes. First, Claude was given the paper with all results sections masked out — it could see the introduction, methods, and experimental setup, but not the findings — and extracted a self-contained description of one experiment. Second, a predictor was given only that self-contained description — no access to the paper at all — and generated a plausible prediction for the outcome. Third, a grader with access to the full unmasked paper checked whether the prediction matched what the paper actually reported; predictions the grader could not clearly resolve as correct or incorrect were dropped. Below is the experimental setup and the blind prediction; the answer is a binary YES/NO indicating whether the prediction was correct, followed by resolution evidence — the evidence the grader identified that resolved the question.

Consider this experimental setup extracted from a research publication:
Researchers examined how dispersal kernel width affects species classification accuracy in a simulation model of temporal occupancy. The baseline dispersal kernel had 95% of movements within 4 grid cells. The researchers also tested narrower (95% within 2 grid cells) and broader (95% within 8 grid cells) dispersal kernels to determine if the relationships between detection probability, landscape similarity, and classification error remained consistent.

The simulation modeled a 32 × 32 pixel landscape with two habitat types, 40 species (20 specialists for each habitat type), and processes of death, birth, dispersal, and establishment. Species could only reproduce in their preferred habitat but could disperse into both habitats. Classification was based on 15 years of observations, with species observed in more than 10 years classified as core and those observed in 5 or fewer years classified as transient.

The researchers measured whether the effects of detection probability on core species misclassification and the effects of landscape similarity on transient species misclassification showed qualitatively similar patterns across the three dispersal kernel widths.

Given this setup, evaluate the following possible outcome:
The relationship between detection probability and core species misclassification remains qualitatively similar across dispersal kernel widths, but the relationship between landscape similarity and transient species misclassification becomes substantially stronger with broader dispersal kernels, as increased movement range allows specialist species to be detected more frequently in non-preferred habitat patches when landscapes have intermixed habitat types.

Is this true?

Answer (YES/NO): NO